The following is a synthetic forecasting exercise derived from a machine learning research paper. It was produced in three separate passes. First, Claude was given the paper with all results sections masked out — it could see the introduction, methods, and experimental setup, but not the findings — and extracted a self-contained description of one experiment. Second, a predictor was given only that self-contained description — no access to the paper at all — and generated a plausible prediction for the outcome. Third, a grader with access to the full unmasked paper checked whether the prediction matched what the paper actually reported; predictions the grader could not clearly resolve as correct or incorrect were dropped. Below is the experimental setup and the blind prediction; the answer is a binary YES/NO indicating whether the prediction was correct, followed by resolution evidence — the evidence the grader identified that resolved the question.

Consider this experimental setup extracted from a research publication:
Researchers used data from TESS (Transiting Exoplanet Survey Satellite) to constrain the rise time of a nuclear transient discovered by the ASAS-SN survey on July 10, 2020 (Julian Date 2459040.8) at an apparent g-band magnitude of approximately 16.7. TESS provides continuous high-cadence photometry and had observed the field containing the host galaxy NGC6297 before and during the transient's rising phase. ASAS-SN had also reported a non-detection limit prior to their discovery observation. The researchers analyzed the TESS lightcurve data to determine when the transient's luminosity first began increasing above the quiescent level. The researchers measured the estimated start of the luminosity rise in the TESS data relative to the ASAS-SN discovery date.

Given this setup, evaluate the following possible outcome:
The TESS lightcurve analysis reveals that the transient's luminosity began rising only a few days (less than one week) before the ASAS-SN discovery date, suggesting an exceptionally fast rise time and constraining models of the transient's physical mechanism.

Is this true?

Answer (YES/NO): NO